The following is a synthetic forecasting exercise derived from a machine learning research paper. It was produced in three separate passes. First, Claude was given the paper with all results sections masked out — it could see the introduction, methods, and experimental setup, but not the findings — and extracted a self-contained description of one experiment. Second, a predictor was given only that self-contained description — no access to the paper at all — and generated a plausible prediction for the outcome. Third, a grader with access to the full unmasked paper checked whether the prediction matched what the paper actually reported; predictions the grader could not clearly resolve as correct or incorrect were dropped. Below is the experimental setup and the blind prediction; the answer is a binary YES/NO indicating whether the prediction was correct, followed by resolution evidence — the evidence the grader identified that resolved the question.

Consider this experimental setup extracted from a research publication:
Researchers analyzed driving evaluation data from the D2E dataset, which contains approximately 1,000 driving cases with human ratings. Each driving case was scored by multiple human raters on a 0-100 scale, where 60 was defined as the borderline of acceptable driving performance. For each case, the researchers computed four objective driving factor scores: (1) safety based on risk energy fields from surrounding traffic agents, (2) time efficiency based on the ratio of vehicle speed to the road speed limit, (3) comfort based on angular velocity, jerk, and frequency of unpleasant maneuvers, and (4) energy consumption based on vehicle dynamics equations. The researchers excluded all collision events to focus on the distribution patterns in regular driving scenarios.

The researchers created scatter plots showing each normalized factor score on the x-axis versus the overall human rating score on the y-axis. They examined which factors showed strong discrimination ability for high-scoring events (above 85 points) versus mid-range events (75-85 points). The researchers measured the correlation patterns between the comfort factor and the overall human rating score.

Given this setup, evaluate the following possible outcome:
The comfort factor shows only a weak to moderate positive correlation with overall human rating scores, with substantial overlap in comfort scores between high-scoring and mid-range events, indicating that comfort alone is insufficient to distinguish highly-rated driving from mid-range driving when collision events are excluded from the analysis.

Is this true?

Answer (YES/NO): NO